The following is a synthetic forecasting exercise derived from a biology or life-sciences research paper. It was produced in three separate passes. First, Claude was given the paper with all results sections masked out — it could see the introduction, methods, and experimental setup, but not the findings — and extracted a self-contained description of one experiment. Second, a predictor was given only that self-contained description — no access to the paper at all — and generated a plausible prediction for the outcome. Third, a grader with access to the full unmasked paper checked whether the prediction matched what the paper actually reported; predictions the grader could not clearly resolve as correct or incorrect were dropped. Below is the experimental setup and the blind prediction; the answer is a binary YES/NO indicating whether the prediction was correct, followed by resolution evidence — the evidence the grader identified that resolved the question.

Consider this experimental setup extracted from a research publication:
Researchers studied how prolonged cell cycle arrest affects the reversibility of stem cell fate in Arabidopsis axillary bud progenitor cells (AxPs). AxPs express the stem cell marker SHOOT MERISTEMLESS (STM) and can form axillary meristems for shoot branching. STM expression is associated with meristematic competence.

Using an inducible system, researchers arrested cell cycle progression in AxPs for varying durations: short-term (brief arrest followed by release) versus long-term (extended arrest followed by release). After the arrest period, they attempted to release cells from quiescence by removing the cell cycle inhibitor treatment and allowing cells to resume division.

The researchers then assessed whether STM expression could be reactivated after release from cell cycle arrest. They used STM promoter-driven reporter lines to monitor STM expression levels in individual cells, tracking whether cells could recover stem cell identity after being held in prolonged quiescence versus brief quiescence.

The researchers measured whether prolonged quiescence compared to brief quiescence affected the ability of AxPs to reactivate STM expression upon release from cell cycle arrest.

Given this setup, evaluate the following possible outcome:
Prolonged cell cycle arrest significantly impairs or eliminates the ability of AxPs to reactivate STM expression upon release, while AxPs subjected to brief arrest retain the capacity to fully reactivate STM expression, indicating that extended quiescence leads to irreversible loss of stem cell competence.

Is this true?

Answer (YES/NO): YES